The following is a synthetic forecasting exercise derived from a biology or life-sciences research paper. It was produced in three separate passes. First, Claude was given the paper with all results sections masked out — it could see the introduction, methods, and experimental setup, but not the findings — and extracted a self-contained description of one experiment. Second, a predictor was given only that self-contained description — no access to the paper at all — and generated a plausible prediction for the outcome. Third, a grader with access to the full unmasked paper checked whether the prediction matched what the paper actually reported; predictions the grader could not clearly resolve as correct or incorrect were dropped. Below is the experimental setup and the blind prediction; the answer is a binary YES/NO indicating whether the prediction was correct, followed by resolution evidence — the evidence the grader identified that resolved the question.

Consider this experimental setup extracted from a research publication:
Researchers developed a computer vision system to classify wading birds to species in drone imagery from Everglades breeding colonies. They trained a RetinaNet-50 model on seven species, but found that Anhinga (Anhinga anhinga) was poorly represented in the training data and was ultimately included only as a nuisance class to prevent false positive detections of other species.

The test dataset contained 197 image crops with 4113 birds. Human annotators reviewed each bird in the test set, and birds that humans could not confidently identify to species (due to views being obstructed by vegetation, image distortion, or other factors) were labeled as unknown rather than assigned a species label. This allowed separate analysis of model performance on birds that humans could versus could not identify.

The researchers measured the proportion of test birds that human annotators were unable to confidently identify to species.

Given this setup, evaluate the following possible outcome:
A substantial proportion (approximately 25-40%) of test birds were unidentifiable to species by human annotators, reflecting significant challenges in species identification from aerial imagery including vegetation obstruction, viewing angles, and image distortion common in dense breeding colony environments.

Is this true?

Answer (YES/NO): NO